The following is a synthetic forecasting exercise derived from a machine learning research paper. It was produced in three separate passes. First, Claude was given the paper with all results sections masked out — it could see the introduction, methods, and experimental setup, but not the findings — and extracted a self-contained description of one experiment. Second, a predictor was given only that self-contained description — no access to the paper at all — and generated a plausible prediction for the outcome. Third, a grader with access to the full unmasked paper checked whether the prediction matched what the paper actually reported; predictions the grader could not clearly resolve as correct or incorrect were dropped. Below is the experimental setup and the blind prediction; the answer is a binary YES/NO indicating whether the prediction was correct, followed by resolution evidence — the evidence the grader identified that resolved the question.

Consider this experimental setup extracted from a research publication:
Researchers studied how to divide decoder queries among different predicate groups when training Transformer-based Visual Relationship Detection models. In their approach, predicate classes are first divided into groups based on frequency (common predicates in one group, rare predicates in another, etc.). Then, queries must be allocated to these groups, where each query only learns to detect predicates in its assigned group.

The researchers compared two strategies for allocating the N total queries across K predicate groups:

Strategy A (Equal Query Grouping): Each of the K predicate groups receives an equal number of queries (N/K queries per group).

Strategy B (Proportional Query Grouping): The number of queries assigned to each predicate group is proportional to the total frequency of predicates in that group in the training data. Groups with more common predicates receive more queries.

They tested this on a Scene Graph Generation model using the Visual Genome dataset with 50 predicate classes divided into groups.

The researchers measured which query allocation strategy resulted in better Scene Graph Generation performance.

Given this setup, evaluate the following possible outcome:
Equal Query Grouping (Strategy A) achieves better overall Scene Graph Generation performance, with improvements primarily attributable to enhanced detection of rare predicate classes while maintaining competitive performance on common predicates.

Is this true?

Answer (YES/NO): NO